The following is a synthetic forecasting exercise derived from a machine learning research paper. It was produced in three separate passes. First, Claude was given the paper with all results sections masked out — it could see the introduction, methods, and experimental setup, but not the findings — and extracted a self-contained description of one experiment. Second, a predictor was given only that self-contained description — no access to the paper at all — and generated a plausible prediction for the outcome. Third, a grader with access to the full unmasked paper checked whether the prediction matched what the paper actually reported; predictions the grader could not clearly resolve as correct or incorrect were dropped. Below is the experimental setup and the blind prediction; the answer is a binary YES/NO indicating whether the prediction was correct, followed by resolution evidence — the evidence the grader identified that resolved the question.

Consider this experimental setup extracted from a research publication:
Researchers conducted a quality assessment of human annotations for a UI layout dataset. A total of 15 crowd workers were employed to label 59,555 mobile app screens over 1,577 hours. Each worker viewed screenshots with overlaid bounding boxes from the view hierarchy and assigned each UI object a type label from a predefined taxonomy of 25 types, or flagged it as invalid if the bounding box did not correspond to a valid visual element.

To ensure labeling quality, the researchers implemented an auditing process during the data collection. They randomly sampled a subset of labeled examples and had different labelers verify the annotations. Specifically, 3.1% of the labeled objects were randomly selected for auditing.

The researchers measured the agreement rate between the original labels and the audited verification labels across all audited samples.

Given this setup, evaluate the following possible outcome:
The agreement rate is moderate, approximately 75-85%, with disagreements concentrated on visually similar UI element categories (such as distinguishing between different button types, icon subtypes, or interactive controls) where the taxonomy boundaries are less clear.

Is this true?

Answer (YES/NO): NO